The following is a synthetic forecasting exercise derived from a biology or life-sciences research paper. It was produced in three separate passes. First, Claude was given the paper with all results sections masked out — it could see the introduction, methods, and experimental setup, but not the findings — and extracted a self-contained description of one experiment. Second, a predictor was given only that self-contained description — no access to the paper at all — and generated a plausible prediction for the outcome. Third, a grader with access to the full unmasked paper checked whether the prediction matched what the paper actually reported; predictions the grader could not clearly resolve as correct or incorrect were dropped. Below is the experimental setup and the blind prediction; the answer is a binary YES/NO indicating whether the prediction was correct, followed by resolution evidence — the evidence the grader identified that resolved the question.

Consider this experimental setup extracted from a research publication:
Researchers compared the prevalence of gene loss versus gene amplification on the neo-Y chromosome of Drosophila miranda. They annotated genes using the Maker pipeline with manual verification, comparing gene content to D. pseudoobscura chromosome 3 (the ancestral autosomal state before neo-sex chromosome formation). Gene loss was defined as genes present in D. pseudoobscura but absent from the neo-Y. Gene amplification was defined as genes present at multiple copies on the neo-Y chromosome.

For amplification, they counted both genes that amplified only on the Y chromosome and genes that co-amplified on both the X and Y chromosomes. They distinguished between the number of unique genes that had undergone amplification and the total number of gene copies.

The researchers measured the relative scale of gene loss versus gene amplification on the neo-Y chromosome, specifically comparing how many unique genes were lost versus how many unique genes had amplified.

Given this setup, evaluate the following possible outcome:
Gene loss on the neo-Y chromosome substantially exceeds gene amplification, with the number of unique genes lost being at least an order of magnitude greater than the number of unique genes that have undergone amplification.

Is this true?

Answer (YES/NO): NO